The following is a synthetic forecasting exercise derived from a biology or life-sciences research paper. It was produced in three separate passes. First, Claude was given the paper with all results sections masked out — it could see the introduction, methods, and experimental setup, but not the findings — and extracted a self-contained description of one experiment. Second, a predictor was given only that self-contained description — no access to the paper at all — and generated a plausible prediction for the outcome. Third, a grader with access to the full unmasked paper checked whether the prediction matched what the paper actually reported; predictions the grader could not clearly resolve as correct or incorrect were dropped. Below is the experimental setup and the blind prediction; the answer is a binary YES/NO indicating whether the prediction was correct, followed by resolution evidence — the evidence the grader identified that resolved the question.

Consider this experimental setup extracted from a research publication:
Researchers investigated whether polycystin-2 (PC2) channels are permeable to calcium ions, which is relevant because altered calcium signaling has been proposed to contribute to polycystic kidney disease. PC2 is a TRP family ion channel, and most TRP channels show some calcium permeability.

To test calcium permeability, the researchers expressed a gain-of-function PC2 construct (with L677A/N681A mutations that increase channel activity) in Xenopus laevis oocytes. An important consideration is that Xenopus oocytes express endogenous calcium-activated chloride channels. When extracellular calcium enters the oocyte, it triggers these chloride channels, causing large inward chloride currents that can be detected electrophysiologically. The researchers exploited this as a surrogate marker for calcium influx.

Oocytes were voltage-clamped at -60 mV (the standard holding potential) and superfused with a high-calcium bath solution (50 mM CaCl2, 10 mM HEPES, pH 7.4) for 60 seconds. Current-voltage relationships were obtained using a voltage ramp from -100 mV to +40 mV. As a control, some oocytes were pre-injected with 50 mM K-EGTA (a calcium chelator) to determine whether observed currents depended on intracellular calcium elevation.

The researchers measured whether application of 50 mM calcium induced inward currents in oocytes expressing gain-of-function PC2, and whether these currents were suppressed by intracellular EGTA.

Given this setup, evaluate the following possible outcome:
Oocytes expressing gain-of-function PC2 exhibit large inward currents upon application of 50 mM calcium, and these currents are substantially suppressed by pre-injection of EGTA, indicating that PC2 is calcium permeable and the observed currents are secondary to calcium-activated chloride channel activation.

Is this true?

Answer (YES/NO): YES